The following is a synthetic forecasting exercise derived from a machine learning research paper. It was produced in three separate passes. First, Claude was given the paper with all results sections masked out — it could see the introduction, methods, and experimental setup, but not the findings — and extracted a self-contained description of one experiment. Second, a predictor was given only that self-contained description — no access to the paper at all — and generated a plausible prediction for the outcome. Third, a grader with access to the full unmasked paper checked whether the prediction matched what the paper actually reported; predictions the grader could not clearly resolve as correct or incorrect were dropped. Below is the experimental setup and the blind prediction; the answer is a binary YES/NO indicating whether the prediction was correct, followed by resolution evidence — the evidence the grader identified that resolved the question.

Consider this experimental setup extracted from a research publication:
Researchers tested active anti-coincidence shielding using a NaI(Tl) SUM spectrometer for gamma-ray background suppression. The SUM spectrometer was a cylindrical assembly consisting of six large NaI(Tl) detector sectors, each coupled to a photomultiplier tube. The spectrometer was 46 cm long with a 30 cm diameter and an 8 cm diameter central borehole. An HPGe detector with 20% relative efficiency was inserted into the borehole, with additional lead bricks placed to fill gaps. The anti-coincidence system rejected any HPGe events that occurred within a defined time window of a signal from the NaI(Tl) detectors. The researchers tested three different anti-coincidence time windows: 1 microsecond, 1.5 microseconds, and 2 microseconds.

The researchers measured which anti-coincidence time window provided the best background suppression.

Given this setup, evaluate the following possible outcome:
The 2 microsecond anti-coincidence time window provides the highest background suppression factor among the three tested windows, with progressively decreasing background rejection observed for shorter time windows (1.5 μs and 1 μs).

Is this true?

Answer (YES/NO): NO